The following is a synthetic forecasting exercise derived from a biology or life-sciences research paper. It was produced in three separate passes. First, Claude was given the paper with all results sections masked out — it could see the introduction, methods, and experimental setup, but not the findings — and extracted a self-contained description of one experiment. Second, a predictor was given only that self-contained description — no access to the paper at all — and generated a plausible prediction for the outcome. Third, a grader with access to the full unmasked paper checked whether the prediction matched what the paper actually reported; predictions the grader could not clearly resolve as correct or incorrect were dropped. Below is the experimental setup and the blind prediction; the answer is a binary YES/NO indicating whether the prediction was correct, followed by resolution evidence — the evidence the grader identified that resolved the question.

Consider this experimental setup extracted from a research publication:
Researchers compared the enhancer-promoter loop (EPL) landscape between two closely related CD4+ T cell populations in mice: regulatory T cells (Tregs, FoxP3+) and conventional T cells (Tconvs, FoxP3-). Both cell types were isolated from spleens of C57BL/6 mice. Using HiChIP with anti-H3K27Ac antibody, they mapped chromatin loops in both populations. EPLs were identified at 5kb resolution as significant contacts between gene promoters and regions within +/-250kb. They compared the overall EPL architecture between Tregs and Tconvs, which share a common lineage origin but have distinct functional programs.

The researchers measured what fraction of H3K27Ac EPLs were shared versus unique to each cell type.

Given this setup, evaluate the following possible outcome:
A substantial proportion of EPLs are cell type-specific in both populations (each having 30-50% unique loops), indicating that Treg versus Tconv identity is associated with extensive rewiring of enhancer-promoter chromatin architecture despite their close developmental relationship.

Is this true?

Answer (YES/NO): NO